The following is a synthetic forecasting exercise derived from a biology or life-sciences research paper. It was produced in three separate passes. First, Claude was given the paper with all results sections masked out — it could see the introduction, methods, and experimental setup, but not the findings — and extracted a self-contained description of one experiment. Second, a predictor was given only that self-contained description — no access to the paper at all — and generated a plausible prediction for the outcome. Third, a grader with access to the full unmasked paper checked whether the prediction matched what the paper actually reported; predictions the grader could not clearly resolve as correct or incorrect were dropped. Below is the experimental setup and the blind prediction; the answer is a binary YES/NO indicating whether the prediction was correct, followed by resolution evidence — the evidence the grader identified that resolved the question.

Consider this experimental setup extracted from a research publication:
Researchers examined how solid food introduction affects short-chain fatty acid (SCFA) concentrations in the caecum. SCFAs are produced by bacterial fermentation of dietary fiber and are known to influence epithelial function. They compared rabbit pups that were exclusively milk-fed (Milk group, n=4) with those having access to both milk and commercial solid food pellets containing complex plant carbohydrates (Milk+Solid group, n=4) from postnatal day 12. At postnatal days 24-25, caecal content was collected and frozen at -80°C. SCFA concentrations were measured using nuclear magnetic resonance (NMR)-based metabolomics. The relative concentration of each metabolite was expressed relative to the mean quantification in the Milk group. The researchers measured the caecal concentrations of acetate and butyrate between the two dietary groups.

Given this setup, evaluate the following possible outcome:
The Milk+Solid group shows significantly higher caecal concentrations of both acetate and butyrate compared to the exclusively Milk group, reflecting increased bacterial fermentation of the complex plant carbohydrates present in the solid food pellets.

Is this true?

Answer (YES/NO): YES